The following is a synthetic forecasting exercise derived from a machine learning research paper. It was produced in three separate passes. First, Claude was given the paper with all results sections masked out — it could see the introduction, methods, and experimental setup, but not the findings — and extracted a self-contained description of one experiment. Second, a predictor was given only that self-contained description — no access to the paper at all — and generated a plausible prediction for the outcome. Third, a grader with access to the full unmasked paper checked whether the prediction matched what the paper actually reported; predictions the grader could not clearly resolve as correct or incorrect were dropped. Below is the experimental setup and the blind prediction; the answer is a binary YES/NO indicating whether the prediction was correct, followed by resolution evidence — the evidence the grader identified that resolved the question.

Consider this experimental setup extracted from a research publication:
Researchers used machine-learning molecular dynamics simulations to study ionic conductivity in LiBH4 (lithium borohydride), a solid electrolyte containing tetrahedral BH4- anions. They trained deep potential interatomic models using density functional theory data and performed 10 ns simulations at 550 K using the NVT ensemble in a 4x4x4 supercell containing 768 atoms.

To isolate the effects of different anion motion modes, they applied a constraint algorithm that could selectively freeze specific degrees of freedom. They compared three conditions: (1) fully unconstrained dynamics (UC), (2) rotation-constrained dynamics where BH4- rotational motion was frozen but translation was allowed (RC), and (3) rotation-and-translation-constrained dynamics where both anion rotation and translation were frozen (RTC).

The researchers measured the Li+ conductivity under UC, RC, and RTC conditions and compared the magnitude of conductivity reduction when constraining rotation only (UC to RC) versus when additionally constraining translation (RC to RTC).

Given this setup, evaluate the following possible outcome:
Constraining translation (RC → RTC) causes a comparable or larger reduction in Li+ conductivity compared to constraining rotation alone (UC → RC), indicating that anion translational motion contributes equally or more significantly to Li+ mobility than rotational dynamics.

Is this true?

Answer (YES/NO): YES